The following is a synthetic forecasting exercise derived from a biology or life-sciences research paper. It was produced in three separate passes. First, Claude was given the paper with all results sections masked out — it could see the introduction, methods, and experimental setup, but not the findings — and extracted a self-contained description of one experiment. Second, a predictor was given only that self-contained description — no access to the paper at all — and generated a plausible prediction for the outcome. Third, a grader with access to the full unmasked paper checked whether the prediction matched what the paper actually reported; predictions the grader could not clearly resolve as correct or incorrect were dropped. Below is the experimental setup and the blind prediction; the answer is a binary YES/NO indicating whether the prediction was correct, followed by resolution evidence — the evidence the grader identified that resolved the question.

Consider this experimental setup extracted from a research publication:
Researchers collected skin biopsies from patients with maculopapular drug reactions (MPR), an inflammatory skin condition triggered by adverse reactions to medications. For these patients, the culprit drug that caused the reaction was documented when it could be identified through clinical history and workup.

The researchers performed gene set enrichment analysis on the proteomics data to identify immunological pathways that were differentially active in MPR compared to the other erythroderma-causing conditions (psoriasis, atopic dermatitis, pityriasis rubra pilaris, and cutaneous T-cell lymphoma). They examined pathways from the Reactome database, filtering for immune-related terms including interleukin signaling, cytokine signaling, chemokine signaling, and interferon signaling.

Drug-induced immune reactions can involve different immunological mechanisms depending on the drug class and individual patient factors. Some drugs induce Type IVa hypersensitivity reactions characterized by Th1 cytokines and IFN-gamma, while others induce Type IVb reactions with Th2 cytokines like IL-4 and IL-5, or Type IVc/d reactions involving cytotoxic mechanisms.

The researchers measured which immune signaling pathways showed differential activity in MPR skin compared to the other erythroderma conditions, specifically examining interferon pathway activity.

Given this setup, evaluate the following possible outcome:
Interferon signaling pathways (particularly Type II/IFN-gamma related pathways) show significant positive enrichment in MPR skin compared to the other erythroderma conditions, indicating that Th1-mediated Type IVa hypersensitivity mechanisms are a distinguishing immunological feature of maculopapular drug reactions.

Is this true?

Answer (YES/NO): YES